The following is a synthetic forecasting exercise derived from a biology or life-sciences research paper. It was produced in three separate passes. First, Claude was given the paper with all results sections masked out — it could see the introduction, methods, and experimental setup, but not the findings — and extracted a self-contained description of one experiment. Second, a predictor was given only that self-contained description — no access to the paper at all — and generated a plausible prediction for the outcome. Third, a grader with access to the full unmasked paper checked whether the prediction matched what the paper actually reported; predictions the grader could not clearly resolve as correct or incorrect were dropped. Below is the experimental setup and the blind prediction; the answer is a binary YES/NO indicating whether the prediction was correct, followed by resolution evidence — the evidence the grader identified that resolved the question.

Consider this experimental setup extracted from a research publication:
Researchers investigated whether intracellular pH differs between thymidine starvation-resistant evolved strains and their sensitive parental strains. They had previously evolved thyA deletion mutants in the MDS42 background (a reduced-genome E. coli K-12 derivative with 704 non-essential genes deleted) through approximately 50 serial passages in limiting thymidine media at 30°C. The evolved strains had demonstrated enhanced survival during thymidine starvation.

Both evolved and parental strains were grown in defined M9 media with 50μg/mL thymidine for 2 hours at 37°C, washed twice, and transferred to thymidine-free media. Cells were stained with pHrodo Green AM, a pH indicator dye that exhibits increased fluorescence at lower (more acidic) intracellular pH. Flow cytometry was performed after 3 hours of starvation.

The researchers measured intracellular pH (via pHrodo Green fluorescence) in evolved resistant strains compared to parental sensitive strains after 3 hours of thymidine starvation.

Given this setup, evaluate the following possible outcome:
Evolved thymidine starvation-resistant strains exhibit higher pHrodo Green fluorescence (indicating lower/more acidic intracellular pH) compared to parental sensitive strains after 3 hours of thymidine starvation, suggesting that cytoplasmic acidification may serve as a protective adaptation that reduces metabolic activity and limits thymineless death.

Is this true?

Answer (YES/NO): NO